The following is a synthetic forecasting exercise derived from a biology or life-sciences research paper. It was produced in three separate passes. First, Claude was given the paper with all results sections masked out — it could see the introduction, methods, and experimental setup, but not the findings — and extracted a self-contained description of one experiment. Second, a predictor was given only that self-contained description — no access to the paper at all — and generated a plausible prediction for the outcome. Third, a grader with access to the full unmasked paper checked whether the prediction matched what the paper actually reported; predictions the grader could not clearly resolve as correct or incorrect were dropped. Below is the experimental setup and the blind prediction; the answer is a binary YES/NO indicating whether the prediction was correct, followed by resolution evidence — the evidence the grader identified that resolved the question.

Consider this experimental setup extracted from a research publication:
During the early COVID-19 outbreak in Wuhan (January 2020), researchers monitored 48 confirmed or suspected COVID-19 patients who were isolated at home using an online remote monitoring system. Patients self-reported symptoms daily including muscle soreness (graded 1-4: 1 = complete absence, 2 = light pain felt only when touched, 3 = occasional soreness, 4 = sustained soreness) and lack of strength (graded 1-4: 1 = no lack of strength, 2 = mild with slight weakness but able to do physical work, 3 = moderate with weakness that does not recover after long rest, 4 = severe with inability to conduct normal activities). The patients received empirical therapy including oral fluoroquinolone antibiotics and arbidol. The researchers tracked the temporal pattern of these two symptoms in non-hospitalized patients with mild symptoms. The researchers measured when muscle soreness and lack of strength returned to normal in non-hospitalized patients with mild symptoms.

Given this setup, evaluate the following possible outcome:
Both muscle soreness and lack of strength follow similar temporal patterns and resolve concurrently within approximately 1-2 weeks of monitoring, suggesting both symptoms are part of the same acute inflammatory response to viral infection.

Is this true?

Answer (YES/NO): NO